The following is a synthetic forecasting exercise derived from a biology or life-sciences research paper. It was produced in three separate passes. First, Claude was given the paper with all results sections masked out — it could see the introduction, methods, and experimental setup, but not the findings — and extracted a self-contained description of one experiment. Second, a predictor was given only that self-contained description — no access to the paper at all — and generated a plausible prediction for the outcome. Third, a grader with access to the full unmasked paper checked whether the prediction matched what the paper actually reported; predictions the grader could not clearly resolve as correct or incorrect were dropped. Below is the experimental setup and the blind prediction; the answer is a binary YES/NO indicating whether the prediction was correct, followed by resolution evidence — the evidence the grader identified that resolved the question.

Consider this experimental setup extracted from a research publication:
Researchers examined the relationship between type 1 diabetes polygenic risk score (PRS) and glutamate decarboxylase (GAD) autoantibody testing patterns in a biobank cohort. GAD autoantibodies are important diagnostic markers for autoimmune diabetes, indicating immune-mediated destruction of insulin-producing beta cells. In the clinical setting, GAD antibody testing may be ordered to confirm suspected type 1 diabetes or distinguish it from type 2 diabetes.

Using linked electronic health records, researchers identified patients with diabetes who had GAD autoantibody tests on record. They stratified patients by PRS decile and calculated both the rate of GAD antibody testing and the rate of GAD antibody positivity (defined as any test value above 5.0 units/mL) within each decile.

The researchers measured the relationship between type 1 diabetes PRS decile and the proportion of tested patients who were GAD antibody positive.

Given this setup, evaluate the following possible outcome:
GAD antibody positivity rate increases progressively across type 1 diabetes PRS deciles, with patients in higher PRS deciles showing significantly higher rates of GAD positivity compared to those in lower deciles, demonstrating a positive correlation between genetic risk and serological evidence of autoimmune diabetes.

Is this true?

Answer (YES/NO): YES